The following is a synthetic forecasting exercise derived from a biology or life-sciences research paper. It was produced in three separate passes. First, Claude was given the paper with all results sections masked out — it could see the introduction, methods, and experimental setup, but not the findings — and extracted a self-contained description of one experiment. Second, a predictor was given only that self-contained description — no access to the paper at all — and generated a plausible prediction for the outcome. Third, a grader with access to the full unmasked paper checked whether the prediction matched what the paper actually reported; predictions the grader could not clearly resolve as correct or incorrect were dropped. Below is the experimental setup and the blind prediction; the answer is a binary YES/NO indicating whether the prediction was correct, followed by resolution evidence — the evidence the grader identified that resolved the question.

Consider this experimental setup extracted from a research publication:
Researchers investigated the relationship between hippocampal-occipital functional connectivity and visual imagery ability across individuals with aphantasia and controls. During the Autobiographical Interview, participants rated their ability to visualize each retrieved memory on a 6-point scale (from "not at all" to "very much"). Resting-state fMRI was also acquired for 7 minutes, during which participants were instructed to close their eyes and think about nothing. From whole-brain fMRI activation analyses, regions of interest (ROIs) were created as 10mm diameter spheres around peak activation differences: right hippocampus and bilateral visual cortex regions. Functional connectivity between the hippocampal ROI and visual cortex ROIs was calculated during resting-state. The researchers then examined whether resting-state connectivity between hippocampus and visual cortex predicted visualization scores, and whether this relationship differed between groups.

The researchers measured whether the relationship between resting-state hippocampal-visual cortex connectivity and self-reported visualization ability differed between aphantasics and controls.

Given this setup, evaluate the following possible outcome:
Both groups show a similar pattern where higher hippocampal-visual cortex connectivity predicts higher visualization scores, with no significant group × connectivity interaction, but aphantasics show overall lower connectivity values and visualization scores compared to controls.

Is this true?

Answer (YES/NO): NO